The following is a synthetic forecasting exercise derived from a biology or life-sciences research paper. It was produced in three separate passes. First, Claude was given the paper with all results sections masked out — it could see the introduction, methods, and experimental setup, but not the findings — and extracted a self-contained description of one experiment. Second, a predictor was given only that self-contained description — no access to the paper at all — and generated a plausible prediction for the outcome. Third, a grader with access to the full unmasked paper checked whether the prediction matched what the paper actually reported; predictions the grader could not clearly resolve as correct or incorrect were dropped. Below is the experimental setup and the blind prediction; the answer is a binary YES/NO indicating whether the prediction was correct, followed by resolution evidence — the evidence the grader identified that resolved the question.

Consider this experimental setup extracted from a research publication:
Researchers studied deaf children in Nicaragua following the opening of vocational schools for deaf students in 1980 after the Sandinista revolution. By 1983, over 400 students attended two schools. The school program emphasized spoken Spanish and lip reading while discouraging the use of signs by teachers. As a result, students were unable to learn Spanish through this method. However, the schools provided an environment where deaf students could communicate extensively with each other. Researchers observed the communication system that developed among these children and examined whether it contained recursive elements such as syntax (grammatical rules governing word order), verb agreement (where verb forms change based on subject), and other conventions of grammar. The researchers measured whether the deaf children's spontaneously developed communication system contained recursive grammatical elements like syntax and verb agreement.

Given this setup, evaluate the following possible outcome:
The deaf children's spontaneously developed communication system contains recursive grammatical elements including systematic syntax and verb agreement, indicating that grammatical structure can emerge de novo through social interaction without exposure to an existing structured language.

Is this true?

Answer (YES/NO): YES